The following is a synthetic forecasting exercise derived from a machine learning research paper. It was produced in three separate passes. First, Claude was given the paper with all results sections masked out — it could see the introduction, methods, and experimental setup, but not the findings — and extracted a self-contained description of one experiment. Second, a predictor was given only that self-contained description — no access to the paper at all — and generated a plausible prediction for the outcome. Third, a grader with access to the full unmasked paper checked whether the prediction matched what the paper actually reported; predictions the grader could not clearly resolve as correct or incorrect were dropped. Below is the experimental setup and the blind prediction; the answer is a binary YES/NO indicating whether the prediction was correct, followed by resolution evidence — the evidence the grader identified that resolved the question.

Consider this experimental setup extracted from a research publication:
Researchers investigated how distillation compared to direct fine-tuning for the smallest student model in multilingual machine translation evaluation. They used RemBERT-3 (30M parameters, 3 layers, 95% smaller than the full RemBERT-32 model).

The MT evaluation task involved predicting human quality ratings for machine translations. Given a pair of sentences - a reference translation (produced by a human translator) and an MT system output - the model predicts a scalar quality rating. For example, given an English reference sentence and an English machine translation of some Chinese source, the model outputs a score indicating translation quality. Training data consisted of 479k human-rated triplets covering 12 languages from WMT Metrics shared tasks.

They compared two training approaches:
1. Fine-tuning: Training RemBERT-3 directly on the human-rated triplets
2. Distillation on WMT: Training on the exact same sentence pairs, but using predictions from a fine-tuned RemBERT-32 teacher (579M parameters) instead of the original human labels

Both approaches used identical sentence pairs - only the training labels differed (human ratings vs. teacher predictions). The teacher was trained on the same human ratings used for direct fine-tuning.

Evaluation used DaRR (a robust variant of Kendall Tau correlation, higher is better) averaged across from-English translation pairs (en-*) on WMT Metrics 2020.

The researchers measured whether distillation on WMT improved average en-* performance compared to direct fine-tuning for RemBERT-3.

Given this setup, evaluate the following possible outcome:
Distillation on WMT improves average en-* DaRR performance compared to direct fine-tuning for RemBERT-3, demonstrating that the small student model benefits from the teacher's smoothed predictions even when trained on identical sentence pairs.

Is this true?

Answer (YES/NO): NO